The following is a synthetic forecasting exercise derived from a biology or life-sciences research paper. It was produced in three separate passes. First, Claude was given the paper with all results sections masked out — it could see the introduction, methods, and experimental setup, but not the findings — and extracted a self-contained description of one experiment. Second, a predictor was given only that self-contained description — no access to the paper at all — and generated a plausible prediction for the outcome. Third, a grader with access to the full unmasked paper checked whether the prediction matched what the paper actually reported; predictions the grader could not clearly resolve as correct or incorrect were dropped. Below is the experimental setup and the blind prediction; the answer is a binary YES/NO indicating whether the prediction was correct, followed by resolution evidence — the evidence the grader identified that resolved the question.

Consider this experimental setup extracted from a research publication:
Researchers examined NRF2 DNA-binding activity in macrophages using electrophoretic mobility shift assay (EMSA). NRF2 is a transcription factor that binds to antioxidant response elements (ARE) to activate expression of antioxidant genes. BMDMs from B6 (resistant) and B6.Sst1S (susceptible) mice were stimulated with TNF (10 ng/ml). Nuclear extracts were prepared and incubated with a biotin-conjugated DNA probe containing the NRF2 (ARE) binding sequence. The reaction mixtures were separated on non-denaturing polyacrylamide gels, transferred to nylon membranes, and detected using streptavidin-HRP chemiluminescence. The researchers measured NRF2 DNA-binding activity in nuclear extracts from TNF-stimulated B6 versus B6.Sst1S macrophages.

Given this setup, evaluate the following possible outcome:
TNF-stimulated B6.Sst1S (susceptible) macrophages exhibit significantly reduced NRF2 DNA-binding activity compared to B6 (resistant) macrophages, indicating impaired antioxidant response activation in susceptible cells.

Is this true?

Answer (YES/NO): YES